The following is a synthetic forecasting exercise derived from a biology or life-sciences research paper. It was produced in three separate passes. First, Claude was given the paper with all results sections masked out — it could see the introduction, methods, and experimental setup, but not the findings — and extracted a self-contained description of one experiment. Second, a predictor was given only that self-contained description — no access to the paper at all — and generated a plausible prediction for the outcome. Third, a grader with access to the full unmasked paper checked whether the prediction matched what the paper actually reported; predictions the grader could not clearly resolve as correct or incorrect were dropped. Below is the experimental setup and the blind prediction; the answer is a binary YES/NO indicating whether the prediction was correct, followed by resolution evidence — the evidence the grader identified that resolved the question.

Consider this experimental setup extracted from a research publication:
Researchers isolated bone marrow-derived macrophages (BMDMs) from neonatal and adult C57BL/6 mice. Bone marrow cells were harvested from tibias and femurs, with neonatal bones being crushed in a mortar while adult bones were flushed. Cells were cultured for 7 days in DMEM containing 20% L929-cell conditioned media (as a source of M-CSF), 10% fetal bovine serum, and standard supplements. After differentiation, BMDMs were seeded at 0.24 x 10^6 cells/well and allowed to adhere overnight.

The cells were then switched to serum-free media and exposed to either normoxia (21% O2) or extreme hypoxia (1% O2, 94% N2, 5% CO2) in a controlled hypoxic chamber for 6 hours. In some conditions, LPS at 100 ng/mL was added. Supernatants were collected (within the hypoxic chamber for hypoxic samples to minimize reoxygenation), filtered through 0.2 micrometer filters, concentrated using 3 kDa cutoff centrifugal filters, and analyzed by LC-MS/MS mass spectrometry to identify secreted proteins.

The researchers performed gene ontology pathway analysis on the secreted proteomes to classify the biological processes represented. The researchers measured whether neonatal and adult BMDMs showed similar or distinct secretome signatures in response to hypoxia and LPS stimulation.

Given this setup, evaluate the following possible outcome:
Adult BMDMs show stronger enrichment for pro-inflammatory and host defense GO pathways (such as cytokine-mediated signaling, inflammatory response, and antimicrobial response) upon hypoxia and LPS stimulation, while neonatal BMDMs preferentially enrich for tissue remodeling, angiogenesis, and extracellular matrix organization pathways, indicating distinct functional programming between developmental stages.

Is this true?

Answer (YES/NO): YES